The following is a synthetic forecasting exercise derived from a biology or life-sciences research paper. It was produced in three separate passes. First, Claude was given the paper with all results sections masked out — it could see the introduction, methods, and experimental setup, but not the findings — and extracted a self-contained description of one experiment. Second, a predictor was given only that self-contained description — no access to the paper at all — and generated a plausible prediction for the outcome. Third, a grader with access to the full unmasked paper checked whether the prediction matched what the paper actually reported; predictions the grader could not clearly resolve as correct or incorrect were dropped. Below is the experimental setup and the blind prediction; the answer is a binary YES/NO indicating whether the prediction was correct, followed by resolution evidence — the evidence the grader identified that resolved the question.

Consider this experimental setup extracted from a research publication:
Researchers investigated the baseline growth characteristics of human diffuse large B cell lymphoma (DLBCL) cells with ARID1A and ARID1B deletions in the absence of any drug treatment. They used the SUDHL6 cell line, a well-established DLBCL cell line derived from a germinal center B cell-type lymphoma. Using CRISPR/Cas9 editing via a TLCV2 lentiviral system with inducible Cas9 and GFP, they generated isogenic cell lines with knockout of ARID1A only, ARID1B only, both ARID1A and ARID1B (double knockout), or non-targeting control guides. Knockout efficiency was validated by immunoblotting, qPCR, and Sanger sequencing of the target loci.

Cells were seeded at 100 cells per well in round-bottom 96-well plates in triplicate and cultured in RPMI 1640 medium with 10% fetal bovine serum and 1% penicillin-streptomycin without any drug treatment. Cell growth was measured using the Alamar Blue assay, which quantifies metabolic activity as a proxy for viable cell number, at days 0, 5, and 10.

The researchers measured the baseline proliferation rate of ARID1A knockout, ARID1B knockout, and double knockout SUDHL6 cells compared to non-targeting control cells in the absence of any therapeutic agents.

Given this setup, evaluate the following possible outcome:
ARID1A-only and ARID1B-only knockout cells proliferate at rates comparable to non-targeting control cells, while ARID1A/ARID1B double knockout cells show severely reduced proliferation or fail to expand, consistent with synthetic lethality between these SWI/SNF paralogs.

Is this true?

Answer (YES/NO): NO